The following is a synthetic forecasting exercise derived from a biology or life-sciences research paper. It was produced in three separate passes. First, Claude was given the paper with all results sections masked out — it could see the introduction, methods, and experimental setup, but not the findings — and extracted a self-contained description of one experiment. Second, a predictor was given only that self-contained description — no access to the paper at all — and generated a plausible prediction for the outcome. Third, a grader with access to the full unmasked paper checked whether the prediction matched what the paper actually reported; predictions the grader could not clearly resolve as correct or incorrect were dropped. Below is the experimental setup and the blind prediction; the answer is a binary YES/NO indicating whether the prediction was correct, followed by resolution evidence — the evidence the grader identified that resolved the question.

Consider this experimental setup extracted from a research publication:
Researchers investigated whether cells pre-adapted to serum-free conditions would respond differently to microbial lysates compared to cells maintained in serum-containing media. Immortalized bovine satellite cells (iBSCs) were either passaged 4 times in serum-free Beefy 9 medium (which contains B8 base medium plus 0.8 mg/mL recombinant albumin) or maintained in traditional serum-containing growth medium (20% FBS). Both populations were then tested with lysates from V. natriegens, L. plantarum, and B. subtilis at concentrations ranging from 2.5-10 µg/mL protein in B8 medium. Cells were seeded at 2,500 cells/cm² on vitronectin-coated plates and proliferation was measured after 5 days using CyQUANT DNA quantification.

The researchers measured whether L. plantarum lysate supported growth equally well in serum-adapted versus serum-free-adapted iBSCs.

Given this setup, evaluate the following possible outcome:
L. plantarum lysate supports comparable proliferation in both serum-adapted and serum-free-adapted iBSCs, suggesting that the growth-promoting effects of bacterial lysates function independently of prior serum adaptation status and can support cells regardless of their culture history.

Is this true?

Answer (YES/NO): NO